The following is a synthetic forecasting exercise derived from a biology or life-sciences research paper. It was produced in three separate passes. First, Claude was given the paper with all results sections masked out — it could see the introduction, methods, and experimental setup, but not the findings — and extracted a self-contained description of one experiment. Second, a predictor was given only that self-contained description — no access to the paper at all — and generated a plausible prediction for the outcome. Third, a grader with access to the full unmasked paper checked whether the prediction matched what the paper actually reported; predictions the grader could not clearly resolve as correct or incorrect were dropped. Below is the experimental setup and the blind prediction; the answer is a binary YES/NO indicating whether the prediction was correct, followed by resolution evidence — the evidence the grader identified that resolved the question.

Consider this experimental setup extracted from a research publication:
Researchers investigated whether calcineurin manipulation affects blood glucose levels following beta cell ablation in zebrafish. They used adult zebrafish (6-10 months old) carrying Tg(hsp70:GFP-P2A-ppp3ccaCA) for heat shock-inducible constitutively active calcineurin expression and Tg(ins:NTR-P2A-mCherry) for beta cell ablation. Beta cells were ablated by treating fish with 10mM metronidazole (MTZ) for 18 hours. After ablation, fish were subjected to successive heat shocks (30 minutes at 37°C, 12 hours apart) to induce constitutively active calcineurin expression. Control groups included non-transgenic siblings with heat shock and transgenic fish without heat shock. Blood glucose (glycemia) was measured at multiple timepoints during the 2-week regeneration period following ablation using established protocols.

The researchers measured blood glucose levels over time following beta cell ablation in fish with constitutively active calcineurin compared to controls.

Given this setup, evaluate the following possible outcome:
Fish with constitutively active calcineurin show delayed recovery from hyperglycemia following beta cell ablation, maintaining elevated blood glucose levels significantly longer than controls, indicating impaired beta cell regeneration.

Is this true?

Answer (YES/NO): YES